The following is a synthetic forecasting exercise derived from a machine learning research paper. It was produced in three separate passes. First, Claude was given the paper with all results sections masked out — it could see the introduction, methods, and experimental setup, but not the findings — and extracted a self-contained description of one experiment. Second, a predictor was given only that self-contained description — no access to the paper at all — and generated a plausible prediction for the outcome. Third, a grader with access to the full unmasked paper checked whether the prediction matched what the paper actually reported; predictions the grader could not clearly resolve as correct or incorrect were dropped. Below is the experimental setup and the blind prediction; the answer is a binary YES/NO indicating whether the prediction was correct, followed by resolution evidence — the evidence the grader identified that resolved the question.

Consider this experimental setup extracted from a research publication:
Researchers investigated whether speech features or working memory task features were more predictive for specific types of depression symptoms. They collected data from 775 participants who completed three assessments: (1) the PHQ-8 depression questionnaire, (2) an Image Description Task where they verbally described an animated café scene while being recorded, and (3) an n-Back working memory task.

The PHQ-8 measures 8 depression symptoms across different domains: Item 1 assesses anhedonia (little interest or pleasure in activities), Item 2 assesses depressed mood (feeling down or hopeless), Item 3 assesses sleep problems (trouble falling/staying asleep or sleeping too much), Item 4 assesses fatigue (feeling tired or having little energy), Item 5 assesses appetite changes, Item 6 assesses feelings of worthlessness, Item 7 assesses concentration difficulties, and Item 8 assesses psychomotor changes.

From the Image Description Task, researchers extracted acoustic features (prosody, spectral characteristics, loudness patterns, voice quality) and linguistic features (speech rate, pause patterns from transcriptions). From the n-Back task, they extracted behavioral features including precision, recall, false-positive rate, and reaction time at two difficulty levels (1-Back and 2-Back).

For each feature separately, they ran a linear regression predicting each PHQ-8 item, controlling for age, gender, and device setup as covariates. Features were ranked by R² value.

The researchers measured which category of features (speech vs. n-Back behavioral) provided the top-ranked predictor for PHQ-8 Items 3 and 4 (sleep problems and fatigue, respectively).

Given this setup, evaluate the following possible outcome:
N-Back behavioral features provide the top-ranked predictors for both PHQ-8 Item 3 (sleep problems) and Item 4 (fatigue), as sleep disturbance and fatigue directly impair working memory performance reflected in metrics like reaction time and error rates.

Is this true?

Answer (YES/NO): YES